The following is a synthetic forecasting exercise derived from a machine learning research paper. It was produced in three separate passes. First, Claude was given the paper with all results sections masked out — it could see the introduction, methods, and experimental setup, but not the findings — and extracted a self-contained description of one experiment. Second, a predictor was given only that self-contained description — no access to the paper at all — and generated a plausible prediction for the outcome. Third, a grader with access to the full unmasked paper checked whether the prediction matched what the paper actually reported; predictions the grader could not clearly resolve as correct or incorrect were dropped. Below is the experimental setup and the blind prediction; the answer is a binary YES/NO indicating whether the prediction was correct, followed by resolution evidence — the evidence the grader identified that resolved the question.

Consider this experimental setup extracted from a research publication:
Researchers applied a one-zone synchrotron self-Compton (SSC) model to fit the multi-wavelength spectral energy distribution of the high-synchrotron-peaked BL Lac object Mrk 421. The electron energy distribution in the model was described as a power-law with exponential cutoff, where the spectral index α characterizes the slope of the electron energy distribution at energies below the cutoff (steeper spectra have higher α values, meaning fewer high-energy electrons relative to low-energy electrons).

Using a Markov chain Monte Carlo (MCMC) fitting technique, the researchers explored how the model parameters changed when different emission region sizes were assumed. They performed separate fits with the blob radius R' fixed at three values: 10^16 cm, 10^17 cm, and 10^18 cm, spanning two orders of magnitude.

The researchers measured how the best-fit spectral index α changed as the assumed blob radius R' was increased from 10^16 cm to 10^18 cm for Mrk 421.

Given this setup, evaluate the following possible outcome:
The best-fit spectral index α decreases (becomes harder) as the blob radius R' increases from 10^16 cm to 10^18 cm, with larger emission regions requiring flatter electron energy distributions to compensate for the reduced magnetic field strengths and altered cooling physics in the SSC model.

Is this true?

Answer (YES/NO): NO